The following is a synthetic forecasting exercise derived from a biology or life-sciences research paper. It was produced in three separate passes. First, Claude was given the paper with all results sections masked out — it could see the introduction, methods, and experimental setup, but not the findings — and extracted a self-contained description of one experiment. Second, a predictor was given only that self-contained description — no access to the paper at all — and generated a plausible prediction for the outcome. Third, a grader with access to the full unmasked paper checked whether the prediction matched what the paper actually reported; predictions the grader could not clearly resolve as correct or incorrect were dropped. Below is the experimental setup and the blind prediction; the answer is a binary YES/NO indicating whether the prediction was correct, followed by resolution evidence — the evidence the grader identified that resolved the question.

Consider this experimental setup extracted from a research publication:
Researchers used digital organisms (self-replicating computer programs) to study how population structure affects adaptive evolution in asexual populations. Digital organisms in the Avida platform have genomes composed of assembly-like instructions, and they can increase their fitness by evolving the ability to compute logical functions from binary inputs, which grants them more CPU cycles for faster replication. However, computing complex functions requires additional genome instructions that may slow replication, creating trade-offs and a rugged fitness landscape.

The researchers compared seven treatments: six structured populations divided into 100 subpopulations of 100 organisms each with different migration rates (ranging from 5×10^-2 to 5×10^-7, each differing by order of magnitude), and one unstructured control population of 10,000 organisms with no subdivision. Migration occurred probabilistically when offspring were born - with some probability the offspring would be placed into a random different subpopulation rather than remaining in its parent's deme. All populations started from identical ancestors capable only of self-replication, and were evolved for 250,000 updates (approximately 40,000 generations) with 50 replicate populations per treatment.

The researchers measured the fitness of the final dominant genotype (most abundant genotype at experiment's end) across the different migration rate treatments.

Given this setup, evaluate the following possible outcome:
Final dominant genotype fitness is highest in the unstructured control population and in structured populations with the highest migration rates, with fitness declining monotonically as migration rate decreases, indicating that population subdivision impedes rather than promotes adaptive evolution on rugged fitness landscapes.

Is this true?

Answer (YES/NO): NO